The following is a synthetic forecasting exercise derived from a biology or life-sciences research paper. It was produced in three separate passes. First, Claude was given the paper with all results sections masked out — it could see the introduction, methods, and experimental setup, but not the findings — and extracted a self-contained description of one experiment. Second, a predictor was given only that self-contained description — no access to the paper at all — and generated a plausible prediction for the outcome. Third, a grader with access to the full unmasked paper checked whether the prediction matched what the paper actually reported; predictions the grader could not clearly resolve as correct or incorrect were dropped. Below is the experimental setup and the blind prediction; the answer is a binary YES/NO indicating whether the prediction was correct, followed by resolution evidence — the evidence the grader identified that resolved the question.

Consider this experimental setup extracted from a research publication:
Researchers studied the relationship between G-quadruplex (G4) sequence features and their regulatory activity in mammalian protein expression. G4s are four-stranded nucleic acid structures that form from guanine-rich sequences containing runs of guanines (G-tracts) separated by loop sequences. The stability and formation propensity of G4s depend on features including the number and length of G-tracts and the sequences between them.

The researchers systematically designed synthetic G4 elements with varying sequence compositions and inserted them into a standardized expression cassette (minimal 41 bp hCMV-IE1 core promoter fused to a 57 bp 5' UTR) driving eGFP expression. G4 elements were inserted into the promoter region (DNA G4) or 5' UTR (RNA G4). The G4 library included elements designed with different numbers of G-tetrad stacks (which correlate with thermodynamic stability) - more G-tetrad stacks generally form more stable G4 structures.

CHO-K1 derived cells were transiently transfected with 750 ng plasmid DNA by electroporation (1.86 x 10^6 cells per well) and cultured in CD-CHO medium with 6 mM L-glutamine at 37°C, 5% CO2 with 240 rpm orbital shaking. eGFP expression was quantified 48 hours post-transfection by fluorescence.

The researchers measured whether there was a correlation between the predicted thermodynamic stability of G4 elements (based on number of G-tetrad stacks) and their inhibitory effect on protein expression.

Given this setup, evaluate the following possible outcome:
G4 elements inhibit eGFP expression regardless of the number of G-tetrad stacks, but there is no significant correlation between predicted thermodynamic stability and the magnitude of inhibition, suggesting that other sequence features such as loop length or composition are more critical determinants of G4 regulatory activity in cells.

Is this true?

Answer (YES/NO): NO